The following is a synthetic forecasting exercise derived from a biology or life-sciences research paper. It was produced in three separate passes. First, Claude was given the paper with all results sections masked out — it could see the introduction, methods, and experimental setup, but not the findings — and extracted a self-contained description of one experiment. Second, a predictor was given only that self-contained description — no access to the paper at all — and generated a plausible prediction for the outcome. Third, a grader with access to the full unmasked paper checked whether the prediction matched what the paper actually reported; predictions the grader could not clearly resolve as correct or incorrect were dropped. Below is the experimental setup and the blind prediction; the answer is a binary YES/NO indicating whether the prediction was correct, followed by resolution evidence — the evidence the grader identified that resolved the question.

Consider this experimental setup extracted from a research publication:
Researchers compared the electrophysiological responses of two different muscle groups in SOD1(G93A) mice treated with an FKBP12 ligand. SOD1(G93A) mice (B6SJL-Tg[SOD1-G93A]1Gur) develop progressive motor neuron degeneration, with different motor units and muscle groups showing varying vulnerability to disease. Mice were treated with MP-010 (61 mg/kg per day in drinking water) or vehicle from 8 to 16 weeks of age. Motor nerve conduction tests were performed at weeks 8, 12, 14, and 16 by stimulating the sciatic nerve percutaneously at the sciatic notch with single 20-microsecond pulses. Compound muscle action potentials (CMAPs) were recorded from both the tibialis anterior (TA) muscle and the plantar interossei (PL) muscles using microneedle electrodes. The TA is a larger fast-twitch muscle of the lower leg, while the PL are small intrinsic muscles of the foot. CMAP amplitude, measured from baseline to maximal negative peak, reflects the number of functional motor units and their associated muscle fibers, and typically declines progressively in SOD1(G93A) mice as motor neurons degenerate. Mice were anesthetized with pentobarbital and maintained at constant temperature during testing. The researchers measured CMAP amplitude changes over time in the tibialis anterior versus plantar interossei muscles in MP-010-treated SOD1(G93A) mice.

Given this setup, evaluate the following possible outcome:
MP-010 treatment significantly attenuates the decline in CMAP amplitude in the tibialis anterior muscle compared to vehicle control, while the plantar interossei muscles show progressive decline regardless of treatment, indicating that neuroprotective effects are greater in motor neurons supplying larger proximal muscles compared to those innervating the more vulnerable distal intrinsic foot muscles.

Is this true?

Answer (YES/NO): YES